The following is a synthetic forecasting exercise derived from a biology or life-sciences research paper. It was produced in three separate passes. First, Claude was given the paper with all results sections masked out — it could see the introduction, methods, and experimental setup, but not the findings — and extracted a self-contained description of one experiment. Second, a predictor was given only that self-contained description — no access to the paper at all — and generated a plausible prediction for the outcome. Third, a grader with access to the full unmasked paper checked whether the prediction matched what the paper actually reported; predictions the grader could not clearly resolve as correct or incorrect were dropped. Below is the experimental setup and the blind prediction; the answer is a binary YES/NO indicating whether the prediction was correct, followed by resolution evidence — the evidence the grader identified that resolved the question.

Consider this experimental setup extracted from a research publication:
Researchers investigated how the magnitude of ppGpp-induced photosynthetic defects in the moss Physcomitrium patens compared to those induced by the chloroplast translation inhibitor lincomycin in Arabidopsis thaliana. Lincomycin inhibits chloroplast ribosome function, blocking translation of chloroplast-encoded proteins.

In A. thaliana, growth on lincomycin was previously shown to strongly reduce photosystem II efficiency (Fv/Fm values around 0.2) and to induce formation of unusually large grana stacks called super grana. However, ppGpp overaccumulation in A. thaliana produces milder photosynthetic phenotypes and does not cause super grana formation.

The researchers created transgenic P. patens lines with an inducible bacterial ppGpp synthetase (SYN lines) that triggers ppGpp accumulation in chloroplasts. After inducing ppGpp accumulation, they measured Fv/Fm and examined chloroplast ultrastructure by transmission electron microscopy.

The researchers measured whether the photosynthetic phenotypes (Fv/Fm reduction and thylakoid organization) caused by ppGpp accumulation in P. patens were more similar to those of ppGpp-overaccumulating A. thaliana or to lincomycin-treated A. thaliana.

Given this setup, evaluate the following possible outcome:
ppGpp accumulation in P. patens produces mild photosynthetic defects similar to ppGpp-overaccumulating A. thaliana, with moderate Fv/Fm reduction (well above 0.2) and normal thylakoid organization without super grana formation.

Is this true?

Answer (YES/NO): NO